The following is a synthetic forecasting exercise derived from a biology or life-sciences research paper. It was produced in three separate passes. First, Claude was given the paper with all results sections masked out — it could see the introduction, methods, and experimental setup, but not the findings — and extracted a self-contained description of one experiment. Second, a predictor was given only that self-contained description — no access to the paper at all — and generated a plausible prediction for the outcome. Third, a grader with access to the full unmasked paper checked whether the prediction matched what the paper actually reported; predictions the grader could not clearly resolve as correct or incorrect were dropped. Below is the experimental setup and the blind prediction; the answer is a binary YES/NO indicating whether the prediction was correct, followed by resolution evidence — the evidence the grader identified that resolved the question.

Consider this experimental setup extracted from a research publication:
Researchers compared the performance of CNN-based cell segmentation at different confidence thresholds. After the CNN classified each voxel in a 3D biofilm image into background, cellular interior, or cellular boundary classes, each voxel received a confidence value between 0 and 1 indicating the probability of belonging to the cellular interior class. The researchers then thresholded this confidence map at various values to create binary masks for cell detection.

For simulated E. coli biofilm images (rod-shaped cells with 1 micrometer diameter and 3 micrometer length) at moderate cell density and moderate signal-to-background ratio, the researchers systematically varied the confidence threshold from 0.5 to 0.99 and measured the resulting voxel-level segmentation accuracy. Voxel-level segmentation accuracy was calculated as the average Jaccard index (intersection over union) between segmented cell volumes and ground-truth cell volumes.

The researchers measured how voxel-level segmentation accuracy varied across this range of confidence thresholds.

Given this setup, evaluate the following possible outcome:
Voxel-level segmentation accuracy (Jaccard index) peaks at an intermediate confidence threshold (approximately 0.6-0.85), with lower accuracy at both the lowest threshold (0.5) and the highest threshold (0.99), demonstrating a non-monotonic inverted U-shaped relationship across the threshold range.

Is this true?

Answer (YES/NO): NO